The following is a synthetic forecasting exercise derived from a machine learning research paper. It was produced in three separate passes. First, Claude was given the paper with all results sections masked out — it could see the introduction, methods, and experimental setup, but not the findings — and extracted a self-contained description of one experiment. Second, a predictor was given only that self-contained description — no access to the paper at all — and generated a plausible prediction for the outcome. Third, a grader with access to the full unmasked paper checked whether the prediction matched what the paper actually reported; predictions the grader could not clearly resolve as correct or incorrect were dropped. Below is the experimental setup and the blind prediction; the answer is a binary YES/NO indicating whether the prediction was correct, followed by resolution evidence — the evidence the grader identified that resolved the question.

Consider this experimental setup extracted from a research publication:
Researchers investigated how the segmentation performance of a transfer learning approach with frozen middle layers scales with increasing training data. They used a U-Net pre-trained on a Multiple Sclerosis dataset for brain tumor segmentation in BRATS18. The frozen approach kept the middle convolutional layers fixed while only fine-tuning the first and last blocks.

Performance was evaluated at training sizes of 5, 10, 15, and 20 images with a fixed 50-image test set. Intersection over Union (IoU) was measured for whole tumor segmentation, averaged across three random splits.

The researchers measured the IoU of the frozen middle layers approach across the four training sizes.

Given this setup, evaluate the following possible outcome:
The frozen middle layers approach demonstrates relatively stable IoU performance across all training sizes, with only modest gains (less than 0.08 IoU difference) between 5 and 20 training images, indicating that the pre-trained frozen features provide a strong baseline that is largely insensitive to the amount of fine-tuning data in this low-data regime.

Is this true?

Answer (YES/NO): NO